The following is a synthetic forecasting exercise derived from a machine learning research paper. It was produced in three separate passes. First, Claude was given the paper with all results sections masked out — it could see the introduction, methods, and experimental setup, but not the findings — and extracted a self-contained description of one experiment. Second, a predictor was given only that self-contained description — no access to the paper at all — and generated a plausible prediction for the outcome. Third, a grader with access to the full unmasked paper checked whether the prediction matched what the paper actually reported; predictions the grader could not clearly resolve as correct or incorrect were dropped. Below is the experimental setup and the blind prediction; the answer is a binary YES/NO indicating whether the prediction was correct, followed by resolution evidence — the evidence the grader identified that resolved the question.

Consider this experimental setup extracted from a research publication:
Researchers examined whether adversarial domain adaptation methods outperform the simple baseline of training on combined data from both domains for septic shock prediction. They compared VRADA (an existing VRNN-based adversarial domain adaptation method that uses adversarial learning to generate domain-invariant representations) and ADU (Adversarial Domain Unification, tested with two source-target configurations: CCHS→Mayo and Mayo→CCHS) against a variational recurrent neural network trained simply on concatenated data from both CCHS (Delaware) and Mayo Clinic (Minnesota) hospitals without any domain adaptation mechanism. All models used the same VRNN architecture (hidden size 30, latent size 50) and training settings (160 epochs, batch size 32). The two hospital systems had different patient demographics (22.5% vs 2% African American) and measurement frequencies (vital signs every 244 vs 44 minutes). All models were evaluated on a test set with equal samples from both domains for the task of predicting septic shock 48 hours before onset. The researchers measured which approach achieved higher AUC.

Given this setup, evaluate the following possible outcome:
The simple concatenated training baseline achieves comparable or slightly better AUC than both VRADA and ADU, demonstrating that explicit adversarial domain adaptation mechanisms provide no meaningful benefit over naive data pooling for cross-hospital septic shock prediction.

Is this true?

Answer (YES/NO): NO